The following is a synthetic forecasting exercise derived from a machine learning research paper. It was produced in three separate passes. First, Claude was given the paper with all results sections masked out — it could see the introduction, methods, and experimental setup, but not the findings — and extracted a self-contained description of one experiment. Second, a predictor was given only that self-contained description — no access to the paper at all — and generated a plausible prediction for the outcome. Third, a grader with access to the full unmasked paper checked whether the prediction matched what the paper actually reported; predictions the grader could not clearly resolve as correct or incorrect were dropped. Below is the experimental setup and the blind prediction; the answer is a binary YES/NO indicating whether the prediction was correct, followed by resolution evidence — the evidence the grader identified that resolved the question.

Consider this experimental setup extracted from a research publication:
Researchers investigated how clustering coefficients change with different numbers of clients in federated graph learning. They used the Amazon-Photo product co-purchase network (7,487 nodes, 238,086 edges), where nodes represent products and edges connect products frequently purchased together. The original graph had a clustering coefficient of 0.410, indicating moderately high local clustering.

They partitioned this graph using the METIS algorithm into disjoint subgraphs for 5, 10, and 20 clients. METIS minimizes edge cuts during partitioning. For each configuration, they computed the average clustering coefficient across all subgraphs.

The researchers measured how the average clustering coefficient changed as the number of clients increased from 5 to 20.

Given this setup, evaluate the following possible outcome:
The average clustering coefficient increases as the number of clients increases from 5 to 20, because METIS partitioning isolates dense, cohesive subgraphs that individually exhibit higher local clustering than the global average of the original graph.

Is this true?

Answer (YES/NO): YES